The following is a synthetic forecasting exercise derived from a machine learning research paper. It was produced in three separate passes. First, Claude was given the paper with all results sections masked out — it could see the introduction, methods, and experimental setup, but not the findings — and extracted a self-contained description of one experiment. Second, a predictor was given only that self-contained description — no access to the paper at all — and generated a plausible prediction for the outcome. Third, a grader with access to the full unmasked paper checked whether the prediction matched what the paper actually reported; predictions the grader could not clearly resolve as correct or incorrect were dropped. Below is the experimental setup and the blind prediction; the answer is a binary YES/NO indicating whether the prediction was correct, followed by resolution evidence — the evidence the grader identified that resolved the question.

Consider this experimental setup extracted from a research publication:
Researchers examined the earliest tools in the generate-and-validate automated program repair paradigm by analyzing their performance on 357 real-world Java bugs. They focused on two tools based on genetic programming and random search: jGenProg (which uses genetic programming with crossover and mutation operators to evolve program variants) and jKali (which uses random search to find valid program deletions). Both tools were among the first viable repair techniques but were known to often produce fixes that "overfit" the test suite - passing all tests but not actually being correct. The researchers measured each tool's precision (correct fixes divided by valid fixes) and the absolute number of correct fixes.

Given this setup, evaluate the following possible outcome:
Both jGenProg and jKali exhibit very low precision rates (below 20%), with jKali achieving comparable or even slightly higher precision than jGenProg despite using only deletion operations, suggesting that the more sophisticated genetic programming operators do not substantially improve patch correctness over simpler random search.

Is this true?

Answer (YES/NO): NO